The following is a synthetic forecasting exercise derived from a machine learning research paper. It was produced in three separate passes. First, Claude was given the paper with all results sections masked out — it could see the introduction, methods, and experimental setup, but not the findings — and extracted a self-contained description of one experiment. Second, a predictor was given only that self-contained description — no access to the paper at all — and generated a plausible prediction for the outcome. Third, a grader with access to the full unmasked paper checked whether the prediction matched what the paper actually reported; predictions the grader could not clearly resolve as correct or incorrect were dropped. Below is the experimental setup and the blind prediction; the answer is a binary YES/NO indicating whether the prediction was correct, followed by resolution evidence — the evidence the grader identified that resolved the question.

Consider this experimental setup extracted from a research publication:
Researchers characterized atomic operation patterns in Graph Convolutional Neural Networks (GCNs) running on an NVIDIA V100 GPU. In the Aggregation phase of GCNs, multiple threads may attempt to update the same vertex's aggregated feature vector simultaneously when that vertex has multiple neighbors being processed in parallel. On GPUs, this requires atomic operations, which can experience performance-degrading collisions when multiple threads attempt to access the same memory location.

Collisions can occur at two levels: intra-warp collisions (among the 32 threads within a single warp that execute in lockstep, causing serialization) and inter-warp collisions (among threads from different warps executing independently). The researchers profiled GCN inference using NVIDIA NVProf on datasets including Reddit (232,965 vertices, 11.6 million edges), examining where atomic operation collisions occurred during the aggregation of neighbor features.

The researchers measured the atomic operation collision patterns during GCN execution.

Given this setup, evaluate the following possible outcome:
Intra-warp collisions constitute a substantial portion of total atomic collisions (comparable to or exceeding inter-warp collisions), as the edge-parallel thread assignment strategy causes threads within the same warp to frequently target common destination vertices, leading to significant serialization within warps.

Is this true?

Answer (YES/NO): NO